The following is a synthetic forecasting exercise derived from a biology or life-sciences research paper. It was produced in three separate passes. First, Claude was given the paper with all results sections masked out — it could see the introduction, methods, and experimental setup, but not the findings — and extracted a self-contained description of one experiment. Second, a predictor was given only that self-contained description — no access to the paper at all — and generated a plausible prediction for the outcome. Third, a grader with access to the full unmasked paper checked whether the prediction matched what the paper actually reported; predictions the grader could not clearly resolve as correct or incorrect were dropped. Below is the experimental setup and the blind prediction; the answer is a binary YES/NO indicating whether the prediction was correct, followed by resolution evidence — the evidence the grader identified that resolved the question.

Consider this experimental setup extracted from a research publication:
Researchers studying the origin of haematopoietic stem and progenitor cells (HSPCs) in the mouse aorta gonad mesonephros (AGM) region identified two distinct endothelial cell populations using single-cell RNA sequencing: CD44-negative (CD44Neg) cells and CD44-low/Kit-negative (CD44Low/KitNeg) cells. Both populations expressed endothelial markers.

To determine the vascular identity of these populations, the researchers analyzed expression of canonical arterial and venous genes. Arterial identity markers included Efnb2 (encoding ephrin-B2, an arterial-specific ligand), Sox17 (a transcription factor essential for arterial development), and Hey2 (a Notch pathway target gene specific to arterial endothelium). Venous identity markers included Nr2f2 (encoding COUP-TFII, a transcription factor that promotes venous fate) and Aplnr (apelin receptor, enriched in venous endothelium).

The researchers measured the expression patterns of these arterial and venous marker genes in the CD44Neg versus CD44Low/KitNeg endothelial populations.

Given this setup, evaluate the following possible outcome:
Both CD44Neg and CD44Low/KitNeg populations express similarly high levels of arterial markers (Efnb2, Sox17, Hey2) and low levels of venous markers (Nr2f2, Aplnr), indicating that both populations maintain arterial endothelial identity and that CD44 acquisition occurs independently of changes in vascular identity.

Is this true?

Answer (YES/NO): NO